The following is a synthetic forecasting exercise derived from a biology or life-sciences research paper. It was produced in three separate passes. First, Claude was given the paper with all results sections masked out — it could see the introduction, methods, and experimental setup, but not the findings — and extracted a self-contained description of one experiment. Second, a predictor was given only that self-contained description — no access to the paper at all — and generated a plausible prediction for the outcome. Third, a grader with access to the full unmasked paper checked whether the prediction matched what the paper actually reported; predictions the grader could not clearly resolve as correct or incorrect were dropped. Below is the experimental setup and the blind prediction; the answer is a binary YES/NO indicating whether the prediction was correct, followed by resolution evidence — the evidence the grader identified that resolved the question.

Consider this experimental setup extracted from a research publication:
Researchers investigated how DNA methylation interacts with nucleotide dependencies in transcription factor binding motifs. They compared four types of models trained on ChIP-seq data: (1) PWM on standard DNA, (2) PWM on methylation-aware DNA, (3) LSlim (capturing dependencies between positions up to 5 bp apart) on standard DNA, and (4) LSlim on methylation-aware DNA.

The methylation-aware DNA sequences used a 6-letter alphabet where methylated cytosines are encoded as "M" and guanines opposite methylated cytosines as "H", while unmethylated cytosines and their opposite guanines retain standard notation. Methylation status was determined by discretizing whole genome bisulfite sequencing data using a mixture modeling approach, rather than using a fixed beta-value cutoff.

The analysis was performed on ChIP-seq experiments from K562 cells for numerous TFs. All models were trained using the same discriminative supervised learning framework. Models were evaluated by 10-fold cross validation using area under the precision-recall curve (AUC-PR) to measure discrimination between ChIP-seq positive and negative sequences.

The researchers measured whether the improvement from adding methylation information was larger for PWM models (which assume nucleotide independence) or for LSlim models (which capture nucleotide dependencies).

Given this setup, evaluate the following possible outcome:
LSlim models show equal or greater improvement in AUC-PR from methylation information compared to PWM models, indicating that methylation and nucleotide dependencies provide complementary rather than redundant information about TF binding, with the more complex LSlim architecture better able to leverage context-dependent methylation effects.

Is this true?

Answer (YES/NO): NO